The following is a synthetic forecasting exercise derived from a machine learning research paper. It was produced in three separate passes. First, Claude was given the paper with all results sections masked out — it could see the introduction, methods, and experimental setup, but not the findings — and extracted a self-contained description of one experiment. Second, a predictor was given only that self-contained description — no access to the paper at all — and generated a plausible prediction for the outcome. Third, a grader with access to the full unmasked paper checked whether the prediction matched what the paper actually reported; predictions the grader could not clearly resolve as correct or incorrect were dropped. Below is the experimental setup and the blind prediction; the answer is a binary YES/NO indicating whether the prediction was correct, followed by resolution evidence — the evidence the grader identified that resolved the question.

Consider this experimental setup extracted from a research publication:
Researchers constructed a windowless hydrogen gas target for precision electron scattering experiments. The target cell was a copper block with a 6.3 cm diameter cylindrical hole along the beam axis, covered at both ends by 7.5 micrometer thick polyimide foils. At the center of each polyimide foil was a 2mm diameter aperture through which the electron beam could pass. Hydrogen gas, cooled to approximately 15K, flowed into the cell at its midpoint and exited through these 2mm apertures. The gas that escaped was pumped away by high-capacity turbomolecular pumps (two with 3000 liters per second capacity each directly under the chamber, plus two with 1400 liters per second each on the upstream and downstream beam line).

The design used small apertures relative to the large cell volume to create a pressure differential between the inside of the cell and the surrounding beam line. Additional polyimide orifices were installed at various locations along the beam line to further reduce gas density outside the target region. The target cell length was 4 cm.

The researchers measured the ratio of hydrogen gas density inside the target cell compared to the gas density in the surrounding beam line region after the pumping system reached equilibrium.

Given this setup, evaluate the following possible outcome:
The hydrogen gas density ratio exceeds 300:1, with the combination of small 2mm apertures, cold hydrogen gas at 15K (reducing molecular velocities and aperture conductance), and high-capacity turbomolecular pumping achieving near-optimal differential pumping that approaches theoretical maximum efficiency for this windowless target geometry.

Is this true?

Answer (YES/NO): YES